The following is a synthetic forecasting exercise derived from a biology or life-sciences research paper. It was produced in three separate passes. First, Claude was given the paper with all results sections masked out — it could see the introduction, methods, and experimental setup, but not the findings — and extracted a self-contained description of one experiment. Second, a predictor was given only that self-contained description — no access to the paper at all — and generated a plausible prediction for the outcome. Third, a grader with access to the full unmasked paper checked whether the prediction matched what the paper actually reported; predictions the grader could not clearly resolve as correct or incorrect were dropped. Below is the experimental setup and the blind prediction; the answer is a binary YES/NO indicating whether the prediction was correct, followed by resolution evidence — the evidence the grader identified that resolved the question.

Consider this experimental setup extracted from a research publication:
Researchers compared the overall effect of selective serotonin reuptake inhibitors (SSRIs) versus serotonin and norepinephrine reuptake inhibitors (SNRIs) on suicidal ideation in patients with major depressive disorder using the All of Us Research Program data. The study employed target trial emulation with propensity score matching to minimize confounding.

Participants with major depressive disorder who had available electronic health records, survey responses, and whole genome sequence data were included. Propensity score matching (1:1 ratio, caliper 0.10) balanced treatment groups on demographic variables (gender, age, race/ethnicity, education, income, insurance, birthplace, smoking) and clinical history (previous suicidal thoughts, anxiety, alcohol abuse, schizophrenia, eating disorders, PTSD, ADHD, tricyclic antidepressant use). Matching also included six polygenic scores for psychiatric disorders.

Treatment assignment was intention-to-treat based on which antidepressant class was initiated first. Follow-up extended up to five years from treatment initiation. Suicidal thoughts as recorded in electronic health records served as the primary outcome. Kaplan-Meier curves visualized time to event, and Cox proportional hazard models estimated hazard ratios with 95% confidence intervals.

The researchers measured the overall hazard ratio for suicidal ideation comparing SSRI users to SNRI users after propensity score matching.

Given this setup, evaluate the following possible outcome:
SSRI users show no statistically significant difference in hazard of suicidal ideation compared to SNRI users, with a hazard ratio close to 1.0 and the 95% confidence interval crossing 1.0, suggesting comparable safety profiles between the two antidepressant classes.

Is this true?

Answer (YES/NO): YES